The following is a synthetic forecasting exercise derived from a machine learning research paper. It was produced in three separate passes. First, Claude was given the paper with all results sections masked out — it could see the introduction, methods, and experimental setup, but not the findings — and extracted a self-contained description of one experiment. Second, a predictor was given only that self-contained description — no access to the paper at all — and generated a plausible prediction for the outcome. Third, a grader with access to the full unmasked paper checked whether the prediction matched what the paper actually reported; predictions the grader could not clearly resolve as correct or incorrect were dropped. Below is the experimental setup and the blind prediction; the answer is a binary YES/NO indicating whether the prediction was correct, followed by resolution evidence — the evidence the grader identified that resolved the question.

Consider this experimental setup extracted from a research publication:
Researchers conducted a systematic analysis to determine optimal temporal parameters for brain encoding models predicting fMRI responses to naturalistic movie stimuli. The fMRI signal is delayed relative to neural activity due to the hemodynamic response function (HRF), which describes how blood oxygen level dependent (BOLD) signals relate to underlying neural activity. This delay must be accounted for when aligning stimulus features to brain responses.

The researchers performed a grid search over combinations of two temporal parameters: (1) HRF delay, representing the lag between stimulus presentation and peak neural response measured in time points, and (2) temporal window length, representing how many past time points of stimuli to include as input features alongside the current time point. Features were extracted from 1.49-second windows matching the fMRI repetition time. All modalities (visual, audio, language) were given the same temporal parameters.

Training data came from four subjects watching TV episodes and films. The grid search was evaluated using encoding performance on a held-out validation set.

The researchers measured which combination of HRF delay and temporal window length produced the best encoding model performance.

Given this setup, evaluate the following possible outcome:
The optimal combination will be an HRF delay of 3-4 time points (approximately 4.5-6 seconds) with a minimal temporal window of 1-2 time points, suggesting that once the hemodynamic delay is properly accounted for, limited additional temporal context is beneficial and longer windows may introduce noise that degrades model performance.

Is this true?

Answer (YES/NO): NO